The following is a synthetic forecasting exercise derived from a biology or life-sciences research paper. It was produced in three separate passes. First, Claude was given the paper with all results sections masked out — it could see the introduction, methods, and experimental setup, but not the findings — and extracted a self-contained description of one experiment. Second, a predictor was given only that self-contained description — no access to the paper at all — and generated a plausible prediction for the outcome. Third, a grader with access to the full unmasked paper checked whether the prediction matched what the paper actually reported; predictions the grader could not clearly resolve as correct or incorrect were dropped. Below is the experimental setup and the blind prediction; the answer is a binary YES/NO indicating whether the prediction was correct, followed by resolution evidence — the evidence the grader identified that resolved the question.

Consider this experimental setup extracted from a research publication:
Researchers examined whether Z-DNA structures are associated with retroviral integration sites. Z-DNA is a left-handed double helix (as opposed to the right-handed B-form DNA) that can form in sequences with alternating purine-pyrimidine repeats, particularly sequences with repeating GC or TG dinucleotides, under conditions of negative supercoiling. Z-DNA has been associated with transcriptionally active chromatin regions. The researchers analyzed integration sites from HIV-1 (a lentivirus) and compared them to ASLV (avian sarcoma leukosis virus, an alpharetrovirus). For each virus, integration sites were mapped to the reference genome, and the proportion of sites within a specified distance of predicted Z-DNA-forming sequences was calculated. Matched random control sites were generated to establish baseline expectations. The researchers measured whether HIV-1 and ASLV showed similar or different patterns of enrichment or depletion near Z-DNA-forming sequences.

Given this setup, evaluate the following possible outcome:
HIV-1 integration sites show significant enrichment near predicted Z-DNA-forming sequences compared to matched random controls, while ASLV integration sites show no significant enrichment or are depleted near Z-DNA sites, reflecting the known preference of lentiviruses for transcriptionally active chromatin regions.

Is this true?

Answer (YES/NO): YES